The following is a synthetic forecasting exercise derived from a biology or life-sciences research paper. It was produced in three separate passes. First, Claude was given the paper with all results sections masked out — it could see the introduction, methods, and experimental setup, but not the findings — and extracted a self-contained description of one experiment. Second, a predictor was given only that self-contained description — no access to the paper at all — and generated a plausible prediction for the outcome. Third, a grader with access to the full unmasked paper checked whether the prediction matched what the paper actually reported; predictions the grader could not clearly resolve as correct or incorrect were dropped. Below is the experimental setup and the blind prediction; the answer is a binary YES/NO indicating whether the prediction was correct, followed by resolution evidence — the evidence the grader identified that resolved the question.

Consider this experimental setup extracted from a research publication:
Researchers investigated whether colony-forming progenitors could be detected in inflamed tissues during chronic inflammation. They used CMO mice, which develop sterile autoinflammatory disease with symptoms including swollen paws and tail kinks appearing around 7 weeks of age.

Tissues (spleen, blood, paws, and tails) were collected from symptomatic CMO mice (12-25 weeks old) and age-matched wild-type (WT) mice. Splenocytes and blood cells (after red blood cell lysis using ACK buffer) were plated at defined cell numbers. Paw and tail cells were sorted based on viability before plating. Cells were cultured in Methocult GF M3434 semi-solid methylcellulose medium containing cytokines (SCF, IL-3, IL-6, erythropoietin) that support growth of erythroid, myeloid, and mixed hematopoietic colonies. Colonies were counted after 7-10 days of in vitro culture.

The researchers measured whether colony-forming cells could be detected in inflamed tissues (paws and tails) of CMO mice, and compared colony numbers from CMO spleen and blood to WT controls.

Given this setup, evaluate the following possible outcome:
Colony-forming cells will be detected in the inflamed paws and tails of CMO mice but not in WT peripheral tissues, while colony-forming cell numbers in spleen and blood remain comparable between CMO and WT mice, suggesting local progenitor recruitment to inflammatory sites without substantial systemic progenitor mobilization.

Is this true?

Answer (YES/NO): NO